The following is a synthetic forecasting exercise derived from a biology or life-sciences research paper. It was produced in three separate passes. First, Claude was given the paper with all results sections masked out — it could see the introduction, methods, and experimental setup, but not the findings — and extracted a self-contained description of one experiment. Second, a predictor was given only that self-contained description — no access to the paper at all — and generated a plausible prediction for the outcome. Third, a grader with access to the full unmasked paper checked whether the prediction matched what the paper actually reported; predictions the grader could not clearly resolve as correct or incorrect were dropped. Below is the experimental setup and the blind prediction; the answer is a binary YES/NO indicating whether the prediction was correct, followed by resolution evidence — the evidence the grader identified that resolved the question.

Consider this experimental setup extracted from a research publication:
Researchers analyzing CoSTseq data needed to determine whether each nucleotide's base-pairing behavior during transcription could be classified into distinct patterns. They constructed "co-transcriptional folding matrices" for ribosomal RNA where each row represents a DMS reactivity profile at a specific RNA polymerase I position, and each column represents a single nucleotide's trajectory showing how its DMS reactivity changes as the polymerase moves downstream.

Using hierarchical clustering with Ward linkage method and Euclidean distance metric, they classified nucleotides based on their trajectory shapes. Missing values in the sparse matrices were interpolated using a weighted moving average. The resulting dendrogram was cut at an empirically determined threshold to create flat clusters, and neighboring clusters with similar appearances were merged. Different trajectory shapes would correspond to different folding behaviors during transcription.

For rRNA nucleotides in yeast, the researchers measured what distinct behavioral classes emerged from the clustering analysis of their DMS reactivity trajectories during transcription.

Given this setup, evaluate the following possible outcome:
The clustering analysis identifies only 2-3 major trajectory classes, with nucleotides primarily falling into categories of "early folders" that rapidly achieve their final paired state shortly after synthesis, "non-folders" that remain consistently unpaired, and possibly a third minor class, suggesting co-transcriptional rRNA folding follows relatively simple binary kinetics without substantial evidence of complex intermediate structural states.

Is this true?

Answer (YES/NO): NO